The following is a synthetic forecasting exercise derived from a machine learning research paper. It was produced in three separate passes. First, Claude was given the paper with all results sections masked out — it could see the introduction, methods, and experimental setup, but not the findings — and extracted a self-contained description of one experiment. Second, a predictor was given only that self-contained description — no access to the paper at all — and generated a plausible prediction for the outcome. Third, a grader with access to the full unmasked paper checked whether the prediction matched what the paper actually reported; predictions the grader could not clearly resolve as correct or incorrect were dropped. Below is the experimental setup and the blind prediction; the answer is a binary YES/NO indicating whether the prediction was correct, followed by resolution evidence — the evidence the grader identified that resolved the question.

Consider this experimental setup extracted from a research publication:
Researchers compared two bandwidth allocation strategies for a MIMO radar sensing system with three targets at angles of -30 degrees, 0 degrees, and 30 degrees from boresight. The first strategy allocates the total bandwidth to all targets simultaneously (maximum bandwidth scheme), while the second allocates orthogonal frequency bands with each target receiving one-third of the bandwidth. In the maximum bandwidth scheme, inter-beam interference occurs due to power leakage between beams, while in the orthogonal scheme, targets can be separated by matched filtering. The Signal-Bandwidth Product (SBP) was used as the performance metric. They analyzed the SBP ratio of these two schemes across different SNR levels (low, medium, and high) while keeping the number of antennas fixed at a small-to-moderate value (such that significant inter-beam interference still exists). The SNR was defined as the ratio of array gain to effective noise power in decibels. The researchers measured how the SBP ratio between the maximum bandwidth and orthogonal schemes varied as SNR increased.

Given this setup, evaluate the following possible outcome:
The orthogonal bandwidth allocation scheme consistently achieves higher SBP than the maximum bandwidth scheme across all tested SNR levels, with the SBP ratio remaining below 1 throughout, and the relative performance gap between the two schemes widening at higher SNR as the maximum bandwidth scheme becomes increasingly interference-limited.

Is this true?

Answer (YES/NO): NO